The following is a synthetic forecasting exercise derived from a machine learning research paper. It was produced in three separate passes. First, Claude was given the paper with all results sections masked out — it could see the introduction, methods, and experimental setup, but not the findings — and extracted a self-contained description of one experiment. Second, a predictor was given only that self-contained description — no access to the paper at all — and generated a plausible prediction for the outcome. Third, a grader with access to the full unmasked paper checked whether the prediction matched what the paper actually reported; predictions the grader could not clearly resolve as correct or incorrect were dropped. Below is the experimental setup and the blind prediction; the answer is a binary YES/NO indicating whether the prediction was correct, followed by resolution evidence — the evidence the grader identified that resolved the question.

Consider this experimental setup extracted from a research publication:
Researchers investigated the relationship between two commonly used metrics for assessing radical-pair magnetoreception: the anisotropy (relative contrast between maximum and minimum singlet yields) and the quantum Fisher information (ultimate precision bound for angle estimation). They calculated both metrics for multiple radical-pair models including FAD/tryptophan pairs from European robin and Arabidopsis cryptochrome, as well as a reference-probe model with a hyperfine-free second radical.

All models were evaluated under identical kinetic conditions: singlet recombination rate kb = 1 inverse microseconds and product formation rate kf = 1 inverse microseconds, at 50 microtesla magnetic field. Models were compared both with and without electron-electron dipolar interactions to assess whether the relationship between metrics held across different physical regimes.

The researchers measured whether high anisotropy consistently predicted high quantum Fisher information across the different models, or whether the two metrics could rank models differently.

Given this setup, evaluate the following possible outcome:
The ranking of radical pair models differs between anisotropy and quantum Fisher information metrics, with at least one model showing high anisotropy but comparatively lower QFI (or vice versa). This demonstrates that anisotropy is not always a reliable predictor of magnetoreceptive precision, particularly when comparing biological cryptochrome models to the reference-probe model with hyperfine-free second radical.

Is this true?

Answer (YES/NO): NO